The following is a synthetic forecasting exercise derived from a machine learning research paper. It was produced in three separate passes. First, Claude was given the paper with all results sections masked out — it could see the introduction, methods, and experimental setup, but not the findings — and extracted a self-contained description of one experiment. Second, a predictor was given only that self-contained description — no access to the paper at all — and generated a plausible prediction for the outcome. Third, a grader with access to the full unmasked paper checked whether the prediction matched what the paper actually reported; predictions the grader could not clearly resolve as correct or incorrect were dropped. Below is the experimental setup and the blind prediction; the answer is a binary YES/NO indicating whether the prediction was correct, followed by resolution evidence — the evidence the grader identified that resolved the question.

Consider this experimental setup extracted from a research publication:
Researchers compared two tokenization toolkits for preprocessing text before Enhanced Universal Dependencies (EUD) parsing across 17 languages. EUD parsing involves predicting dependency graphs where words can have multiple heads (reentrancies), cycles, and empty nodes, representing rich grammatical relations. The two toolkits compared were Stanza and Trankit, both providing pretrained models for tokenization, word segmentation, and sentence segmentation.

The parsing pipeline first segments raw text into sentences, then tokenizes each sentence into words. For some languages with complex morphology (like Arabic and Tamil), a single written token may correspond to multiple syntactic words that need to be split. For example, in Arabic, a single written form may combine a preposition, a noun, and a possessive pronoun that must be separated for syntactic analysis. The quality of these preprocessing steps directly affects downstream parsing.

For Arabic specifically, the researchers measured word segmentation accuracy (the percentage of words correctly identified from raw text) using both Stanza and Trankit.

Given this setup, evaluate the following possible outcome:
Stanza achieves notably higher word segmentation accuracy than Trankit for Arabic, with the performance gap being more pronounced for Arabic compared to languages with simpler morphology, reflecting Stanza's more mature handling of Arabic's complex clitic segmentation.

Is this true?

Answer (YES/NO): NO